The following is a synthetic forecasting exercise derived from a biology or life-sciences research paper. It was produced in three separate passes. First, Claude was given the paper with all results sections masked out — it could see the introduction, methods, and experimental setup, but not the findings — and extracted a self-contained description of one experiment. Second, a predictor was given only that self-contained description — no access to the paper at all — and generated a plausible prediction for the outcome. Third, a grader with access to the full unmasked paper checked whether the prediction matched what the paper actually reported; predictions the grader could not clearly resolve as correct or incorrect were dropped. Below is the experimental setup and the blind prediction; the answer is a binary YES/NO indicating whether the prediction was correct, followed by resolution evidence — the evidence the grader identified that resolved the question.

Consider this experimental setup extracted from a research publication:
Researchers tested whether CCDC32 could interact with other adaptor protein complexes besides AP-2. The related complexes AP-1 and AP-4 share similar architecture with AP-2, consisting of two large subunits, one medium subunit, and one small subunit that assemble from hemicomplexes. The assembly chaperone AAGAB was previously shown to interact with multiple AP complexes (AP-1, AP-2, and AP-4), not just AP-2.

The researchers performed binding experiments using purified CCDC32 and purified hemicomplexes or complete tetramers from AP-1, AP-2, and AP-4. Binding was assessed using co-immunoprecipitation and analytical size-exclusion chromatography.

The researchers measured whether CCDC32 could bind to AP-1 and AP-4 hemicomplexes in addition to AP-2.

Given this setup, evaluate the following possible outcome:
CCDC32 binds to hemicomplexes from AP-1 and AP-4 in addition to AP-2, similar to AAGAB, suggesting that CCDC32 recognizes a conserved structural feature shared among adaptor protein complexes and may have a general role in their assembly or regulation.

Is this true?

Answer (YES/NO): NO